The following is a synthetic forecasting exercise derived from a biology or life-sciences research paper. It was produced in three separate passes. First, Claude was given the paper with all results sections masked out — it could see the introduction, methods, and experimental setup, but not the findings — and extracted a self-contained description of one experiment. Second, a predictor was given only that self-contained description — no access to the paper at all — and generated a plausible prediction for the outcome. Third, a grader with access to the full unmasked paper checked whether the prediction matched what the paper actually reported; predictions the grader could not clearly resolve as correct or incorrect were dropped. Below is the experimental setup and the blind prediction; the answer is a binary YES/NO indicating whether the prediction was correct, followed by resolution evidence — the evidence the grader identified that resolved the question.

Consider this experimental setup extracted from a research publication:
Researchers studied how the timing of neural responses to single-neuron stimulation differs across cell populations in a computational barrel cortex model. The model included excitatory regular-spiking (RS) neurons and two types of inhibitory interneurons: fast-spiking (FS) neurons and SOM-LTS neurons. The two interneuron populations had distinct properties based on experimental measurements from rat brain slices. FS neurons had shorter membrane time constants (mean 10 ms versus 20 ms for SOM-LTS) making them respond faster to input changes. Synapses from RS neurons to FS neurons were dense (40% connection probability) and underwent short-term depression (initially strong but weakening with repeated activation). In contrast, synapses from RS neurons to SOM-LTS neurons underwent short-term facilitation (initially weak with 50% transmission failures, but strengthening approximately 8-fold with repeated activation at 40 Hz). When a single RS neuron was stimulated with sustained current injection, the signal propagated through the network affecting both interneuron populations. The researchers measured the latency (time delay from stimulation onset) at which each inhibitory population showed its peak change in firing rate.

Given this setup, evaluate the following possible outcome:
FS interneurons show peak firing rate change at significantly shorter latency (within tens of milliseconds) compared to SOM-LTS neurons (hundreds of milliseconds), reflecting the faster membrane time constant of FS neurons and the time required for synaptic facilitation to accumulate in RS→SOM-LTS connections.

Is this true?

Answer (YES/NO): NO